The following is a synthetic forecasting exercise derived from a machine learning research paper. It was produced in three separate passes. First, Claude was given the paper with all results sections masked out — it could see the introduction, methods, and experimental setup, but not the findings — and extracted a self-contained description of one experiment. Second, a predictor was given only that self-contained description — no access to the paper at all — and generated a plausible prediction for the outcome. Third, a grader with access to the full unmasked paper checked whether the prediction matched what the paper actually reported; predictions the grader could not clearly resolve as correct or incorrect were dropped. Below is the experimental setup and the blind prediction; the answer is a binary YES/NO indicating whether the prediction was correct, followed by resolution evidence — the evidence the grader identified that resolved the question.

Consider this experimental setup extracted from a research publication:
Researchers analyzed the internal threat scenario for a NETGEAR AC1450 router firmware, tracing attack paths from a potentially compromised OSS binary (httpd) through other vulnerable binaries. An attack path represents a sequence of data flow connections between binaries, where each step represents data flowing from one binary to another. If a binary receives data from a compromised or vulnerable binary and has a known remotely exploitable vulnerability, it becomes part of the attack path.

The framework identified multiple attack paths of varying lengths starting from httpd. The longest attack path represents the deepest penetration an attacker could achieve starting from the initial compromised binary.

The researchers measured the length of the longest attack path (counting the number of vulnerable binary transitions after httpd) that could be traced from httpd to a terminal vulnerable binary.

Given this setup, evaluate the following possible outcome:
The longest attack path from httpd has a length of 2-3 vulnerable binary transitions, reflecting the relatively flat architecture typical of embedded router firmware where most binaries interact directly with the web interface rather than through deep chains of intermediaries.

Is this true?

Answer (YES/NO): YES